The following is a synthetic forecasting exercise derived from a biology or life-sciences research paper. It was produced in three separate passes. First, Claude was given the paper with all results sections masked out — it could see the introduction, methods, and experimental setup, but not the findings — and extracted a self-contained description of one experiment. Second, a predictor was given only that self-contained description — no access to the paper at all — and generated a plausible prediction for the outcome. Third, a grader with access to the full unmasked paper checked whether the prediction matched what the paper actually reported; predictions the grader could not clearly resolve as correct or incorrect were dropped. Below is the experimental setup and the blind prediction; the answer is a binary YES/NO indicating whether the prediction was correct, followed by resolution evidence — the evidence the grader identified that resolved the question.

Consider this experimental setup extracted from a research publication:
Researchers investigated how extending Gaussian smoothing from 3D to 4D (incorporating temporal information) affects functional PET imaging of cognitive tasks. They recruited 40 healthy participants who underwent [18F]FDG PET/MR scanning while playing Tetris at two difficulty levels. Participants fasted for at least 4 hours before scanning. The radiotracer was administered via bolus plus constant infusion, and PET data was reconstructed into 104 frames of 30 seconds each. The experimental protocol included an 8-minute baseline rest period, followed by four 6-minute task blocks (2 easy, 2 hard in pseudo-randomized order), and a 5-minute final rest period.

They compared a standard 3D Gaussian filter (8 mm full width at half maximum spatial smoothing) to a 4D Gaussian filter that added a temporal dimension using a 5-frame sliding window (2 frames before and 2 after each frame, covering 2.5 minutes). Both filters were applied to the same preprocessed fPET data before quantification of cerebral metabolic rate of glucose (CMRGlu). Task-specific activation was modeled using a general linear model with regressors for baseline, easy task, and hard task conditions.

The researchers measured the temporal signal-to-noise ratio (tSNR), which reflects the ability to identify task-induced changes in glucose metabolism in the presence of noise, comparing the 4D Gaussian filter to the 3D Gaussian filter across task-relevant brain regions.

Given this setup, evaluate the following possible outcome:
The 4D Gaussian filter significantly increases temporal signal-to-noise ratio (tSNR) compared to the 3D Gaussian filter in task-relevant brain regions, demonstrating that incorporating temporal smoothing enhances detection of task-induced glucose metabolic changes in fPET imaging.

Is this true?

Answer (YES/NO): NO